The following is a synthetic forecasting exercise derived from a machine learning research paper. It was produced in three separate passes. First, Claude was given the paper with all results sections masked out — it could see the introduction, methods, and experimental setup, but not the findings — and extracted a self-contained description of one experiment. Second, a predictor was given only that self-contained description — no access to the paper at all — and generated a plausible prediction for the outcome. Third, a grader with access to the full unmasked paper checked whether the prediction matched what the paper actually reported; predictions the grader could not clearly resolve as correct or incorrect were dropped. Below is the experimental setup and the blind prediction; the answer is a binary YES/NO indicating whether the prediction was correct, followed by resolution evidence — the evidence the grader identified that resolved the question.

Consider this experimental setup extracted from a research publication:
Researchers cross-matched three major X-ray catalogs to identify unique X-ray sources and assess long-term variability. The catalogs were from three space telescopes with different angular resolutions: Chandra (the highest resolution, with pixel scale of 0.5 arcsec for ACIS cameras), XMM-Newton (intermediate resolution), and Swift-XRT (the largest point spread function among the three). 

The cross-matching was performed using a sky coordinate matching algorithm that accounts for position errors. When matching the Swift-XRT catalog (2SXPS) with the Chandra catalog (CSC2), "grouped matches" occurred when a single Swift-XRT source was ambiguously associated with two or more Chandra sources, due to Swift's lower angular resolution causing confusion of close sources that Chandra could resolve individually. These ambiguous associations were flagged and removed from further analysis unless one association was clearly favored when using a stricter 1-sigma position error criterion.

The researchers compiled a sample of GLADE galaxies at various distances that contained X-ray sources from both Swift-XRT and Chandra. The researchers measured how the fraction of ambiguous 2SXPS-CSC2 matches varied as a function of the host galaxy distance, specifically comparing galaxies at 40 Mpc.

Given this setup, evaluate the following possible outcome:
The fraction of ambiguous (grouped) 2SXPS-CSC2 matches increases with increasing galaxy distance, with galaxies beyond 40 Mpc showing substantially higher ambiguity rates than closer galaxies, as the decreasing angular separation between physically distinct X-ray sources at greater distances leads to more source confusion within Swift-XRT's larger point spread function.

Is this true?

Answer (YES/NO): YES